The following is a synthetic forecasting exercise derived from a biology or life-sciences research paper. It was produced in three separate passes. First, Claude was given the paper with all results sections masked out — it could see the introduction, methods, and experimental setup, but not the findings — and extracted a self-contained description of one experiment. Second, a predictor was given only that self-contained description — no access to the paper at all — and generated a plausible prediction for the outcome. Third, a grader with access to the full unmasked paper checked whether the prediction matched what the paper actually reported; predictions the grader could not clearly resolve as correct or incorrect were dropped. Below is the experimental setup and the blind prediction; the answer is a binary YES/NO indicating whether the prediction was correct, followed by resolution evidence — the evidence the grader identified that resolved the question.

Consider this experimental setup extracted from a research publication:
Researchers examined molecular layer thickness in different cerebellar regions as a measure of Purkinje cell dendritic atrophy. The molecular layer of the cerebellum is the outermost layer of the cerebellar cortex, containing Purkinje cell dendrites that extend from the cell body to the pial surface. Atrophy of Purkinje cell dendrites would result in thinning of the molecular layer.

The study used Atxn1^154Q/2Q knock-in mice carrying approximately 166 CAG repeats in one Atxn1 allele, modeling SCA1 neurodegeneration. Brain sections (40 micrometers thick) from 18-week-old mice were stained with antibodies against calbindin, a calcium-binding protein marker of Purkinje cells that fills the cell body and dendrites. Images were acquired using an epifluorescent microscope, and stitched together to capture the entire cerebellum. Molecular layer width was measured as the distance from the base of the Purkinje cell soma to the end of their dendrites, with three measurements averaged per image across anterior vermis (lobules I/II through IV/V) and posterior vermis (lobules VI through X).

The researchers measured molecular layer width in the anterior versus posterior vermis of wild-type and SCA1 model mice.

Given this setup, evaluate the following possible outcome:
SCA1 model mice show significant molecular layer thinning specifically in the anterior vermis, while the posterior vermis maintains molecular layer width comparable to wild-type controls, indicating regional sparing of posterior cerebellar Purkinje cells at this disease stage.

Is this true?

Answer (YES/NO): NO